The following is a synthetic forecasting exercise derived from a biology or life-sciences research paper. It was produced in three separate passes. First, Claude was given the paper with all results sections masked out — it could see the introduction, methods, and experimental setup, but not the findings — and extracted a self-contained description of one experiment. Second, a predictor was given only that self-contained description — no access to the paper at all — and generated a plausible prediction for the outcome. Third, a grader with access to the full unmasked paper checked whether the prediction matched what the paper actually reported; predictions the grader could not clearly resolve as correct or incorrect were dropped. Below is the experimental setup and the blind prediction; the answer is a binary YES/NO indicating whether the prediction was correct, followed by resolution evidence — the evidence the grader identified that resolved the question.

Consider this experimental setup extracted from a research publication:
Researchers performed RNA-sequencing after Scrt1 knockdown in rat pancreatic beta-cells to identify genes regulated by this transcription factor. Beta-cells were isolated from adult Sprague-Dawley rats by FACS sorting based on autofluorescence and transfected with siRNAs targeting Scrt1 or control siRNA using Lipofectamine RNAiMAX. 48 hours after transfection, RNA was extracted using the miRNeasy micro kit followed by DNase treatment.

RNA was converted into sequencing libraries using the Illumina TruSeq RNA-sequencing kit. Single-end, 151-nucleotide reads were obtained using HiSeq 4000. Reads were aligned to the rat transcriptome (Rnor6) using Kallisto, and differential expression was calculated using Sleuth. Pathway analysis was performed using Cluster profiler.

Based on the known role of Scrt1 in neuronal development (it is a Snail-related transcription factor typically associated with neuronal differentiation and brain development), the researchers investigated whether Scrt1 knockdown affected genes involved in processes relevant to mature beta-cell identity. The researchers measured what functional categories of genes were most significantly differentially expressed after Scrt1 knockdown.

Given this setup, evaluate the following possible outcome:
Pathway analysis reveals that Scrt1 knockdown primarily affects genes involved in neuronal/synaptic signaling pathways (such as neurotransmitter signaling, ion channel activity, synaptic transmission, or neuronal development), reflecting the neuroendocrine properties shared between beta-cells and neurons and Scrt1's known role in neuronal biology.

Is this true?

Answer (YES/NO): NO